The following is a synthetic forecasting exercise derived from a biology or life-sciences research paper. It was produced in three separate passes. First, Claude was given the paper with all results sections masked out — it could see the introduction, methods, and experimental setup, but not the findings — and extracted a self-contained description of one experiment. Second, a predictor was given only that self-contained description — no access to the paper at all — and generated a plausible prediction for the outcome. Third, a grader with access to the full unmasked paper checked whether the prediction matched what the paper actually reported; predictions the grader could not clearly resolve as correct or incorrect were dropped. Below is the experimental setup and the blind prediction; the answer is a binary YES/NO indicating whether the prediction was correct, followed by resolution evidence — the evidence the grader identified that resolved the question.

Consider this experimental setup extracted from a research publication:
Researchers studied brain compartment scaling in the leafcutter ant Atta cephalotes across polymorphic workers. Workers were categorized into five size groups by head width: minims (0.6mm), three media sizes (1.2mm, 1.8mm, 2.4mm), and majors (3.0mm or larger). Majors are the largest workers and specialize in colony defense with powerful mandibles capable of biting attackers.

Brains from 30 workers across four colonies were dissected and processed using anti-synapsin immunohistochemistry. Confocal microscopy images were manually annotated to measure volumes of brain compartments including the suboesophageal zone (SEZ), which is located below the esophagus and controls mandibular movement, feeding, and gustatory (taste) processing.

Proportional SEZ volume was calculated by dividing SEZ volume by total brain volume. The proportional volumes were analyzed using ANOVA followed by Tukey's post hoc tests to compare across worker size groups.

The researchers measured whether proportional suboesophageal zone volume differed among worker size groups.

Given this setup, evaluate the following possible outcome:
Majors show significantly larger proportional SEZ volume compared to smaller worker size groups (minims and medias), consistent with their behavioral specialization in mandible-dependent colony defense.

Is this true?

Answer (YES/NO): NO